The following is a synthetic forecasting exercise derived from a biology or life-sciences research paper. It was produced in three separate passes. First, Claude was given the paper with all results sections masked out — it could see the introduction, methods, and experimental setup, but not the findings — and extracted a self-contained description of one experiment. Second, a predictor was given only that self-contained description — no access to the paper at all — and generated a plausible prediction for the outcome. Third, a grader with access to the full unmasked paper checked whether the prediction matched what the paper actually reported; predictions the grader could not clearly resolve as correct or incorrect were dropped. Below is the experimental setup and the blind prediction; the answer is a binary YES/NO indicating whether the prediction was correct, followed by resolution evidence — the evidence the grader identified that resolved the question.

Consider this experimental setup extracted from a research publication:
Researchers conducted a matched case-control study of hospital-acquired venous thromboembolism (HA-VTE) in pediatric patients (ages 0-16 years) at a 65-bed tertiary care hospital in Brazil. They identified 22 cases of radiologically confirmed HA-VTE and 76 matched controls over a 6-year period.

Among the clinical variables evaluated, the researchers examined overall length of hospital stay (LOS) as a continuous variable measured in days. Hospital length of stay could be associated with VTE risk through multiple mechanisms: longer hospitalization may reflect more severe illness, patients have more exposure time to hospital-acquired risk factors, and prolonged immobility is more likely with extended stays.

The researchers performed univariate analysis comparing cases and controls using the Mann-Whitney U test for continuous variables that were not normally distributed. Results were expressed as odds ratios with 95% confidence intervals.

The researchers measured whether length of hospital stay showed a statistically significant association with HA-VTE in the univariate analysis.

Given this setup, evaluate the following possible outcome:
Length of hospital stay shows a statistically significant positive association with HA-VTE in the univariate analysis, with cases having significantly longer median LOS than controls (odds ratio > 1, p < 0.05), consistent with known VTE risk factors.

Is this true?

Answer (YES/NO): YES